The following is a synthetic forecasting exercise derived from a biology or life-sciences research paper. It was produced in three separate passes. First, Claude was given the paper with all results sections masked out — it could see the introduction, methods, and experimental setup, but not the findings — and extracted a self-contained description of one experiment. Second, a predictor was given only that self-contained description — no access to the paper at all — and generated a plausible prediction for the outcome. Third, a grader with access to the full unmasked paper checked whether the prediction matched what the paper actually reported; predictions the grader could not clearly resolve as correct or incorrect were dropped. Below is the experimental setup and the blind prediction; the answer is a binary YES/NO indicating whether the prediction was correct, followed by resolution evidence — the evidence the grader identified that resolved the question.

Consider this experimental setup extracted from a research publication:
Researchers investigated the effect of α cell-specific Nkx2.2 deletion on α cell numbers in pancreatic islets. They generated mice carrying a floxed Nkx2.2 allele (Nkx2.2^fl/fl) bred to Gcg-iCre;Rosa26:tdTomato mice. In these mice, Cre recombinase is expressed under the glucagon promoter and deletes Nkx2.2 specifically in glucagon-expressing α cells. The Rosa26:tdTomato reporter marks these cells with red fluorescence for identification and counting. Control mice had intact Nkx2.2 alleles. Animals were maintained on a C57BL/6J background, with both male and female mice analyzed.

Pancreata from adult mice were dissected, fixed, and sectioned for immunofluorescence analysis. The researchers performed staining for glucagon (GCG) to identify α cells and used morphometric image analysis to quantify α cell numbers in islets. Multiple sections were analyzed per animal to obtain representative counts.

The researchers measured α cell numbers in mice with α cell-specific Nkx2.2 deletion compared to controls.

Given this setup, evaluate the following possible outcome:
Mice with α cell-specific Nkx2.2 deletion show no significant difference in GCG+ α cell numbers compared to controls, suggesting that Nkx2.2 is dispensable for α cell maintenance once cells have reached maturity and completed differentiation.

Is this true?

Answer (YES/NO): NO